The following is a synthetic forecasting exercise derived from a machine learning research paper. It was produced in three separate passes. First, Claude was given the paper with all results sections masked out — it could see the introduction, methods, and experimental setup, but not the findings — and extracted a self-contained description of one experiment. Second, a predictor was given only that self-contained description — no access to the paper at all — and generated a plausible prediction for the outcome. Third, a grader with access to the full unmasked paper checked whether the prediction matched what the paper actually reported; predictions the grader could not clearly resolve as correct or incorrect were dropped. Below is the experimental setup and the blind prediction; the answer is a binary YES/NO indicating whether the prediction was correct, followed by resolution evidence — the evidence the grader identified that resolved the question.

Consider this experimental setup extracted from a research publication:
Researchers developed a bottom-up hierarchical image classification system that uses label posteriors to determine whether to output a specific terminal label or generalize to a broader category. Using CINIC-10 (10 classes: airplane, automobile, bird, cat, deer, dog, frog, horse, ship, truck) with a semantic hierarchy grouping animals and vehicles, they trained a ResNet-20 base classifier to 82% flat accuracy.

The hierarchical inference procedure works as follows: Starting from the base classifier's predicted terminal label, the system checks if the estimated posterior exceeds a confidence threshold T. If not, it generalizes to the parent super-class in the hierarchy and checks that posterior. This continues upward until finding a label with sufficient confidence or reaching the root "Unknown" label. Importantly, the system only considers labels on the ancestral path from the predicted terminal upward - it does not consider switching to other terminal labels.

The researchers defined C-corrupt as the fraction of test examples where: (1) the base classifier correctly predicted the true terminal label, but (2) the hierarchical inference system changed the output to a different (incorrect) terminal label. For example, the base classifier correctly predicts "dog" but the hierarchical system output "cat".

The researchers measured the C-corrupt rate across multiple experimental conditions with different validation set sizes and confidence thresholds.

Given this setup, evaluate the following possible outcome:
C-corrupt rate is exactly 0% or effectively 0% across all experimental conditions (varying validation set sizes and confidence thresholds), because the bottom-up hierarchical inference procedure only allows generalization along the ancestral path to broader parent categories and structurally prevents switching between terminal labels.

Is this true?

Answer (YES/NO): YES